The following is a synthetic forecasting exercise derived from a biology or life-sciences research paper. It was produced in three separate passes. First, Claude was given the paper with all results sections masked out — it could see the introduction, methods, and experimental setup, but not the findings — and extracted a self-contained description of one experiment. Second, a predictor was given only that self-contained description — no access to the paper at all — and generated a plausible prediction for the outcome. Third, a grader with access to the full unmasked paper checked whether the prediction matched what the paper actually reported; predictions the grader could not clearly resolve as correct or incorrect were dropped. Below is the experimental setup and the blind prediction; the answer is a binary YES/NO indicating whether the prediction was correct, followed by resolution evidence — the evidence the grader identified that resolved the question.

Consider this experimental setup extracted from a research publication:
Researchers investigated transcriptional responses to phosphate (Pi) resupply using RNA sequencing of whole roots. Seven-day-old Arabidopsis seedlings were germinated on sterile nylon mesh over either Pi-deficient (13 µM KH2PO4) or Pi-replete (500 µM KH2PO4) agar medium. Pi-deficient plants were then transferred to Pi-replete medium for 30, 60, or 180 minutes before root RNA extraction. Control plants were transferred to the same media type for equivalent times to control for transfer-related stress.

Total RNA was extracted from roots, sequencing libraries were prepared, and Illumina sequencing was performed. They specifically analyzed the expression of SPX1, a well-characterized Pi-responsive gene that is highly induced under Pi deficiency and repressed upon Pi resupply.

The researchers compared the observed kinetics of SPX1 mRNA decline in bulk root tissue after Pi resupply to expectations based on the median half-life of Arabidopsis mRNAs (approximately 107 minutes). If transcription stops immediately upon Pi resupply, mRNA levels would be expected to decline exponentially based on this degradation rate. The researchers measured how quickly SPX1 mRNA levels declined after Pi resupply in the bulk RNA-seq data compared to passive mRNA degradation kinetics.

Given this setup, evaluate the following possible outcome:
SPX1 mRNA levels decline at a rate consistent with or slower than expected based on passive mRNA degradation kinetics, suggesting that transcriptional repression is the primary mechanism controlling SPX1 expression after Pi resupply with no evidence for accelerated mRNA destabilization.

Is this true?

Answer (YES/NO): NO